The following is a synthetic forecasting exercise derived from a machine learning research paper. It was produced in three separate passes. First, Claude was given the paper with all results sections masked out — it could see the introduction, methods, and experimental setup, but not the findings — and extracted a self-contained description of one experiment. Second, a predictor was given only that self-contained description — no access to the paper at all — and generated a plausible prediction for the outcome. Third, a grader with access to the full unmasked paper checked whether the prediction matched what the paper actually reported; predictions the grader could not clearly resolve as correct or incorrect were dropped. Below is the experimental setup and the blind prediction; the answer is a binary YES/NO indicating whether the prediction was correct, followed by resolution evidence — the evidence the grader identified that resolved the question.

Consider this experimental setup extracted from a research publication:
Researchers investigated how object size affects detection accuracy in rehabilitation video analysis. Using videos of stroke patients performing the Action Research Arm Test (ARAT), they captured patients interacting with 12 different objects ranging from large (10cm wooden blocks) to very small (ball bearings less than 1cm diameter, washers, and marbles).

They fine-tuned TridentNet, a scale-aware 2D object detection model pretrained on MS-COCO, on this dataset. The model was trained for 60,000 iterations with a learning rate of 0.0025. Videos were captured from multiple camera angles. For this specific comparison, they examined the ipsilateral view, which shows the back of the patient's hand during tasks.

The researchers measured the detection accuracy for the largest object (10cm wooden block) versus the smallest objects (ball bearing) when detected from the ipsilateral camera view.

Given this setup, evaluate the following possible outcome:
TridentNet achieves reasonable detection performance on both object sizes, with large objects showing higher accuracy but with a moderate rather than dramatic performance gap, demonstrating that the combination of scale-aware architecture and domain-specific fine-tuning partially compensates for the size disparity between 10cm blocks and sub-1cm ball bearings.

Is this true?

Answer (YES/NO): NO